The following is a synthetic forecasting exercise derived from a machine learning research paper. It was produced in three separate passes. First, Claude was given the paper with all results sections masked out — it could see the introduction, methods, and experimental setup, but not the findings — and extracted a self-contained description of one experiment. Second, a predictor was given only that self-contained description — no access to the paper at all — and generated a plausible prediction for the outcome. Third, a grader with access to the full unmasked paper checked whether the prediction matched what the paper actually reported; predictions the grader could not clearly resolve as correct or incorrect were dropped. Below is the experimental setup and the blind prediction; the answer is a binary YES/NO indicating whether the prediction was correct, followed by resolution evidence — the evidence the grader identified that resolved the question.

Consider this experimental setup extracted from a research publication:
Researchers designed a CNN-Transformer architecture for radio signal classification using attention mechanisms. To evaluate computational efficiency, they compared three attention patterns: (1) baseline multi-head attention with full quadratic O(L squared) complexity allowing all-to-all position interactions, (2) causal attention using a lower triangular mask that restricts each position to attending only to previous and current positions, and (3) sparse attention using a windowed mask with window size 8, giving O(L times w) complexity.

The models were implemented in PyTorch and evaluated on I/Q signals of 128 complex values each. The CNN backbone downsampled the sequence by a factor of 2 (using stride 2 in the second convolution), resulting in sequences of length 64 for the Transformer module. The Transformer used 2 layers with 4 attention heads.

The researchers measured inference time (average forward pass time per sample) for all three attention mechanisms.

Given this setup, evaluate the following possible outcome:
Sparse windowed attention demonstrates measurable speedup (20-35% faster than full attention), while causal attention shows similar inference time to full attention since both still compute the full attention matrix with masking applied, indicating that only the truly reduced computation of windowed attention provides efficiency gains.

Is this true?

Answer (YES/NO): NO